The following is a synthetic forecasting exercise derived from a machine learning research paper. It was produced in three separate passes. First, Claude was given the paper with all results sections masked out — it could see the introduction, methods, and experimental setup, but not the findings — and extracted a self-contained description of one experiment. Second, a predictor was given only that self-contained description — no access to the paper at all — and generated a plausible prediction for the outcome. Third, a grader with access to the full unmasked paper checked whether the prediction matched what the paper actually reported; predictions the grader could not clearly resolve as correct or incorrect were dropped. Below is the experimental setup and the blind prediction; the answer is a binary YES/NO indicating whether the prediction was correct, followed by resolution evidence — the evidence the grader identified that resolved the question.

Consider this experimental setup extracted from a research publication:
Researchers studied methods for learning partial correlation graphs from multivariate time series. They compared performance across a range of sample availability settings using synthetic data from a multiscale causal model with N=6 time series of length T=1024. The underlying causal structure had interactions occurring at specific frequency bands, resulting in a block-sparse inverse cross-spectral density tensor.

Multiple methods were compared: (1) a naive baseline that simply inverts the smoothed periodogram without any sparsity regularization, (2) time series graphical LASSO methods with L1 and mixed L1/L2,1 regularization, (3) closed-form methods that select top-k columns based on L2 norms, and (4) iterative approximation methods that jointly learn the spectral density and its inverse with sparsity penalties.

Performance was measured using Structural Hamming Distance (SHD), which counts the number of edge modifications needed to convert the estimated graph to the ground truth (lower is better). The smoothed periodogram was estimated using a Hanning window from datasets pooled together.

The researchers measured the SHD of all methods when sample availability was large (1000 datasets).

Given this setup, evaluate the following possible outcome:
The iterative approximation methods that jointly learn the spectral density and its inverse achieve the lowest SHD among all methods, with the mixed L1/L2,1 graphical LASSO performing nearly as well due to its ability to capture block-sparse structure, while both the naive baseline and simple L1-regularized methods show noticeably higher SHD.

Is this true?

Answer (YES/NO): NO